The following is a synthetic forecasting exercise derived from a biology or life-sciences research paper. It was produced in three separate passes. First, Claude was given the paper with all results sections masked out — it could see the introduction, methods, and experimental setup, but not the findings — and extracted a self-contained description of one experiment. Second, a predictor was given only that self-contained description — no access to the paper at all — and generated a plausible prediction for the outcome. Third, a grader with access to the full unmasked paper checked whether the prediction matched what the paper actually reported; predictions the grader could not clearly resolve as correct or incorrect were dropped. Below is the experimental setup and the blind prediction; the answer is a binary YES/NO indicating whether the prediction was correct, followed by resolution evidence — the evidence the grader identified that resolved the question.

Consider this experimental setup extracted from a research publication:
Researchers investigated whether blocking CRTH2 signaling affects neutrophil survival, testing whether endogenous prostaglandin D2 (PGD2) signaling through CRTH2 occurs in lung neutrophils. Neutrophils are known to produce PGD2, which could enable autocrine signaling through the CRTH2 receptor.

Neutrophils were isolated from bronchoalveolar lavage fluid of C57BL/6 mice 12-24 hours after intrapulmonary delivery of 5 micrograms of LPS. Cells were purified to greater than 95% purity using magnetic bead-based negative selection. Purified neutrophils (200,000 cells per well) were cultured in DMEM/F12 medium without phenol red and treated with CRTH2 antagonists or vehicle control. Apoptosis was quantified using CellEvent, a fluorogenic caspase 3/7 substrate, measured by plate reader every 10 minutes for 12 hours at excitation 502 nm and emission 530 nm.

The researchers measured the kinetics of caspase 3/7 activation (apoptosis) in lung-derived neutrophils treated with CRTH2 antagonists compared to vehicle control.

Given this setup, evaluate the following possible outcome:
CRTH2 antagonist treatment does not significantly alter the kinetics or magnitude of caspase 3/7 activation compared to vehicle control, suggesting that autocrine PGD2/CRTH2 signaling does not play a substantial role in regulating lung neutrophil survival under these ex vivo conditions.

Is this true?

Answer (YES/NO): NO